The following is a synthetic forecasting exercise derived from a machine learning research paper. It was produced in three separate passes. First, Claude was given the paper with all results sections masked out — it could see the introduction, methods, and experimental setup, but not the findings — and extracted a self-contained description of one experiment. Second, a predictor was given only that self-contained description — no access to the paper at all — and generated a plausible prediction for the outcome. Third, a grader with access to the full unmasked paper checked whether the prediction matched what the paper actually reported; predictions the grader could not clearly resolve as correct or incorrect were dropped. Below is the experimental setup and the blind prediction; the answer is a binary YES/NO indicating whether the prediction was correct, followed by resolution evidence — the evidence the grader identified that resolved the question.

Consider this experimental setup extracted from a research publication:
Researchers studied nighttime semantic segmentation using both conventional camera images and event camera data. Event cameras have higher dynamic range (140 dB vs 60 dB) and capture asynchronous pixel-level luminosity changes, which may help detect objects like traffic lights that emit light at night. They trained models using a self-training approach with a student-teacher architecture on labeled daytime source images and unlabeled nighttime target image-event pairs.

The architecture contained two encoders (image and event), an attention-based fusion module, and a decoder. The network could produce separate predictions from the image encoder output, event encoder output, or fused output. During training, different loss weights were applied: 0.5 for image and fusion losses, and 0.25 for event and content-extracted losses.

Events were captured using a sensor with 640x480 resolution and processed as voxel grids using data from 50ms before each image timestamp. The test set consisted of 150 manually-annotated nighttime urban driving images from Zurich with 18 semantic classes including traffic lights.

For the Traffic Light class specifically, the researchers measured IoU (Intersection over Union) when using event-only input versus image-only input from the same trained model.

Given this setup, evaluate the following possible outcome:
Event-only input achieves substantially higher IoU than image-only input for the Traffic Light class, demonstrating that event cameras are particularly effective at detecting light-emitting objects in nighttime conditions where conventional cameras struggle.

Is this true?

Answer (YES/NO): NO